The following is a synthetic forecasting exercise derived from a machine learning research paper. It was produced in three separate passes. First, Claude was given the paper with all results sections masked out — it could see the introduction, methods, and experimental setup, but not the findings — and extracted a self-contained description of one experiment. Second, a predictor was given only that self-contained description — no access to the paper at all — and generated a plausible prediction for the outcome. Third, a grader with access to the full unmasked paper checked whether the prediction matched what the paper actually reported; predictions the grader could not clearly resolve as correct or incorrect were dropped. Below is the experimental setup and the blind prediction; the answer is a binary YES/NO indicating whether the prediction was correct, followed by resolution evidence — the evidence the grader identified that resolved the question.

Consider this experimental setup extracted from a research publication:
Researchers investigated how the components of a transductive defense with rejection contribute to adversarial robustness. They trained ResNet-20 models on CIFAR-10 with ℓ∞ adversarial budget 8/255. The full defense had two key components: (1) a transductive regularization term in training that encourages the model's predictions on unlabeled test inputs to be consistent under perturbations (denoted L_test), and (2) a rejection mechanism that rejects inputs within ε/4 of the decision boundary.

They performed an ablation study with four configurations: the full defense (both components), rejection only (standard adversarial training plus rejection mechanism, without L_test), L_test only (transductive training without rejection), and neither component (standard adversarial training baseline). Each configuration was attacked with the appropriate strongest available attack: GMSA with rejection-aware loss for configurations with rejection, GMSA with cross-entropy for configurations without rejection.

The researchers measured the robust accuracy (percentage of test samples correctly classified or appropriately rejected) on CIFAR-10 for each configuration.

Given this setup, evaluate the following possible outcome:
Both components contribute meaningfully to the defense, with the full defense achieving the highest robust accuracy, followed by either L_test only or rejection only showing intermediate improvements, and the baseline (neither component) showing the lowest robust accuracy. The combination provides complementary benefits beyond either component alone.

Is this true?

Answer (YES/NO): NO